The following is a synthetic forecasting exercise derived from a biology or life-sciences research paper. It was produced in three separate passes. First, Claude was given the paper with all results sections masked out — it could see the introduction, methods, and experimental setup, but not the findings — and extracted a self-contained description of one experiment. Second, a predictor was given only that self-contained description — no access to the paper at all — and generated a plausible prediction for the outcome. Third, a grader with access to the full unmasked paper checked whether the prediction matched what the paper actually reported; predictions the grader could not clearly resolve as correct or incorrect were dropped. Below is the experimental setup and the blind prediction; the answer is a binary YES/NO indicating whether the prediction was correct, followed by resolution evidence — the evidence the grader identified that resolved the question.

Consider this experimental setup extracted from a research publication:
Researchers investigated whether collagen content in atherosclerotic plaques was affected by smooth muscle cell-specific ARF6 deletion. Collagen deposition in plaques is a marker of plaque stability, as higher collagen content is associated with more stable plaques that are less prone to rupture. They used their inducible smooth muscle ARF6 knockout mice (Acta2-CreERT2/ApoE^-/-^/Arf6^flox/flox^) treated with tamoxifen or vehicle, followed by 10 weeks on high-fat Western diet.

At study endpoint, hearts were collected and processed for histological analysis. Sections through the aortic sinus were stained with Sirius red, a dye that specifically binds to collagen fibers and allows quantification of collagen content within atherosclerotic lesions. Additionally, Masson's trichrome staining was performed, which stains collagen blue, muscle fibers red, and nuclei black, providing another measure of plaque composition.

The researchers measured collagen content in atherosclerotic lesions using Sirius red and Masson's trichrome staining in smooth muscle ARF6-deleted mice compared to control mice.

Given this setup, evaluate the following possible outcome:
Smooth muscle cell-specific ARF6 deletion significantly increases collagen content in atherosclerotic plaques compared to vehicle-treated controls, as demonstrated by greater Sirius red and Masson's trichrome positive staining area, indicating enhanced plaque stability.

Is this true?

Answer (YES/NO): NO